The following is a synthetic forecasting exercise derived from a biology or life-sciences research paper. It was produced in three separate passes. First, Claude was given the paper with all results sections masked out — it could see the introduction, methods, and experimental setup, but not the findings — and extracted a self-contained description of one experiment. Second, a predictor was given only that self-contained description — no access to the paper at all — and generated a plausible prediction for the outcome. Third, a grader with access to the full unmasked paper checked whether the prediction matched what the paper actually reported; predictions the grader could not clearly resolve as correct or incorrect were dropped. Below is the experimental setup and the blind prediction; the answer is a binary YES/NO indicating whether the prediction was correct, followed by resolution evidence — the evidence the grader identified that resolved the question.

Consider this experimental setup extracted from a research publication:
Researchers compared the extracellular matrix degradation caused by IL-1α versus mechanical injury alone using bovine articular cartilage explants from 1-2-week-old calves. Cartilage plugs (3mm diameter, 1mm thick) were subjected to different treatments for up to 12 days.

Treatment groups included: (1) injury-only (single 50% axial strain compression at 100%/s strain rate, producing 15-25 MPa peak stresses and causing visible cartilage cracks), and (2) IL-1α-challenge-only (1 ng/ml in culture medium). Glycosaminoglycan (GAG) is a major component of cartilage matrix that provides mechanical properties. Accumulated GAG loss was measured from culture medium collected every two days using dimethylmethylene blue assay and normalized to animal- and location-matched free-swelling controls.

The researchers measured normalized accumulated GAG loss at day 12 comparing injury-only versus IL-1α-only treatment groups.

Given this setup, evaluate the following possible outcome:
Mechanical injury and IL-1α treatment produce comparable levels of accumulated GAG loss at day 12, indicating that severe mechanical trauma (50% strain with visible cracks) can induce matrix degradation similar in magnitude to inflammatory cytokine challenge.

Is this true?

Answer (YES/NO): NO